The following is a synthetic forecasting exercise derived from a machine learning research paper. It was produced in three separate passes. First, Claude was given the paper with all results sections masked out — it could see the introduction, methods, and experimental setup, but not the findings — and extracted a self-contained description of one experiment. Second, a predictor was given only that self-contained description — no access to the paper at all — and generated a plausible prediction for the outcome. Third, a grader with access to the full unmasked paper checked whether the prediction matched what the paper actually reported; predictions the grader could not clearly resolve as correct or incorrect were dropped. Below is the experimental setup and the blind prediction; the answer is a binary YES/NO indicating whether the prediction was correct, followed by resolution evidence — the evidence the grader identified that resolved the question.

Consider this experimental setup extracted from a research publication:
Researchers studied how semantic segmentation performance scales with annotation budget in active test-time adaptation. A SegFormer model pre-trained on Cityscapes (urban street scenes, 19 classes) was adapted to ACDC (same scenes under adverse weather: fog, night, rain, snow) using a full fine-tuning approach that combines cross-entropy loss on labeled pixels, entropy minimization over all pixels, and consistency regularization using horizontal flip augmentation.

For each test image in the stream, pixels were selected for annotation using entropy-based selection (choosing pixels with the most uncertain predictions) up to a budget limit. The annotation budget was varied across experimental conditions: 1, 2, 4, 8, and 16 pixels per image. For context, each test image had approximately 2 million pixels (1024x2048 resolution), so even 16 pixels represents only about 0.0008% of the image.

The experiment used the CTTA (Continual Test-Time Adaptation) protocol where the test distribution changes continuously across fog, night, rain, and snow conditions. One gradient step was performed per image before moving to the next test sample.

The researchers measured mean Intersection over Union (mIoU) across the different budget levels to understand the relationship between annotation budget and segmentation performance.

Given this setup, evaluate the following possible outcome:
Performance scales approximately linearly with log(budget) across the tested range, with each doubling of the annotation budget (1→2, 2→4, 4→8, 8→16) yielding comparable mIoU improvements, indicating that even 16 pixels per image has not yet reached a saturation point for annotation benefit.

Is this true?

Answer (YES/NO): NO